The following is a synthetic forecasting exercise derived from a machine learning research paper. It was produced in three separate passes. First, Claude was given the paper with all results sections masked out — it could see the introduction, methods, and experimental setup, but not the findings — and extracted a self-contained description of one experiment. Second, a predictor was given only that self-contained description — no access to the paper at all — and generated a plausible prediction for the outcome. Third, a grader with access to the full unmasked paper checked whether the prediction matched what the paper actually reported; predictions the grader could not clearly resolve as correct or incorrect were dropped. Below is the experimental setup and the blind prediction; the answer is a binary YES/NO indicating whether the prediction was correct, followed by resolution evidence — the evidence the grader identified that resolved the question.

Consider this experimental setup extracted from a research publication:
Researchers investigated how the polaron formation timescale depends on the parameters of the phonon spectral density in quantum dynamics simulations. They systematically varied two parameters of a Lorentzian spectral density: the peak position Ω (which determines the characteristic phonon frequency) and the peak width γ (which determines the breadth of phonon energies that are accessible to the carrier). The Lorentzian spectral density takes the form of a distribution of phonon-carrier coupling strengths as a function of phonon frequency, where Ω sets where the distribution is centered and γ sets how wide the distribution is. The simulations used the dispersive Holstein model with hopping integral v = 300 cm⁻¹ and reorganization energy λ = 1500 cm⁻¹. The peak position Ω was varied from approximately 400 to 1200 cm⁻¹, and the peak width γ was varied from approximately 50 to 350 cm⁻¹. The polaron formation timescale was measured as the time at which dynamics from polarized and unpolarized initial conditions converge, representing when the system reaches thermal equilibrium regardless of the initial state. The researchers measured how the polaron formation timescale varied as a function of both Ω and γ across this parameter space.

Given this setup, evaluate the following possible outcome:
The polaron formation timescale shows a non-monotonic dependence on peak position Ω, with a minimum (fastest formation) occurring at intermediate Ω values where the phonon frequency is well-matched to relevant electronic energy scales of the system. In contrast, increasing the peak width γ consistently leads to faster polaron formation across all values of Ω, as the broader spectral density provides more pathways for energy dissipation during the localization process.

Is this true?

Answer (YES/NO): NO